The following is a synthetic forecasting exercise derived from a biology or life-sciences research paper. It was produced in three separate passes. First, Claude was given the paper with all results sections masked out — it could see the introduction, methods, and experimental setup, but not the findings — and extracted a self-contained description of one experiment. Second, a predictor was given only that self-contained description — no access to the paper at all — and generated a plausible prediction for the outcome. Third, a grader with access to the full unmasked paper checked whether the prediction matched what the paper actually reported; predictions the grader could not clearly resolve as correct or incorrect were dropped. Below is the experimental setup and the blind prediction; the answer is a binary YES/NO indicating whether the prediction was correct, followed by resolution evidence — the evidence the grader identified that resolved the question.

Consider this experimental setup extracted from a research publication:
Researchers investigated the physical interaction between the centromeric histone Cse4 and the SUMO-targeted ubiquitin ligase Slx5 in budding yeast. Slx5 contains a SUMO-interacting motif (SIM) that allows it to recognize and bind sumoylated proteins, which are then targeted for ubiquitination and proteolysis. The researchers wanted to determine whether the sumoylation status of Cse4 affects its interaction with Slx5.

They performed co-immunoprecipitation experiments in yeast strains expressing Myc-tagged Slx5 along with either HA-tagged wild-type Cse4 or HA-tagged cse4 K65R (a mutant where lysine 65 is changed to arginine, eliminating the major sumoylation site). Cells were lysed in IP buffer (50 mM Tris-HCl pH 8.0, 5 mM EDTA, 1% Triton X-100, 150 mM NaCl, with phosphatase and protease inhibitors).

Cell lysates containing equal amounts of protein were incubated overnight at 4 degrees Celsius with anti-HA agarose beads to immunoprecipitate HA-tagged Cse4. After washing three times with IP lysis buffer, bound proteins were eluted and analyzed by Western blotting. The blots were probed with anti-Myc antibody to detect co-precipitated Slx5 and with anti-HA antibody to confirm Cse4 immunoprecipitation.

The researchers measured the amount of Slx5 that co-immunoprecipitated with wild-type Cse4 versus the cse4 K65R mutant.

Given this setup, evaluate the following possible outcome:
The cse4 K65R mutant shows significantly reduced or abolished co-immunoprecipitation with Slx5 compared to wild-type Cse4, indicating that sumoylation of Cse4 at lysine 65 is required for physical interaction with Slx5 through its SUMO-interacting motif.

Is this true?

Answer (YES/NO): YES